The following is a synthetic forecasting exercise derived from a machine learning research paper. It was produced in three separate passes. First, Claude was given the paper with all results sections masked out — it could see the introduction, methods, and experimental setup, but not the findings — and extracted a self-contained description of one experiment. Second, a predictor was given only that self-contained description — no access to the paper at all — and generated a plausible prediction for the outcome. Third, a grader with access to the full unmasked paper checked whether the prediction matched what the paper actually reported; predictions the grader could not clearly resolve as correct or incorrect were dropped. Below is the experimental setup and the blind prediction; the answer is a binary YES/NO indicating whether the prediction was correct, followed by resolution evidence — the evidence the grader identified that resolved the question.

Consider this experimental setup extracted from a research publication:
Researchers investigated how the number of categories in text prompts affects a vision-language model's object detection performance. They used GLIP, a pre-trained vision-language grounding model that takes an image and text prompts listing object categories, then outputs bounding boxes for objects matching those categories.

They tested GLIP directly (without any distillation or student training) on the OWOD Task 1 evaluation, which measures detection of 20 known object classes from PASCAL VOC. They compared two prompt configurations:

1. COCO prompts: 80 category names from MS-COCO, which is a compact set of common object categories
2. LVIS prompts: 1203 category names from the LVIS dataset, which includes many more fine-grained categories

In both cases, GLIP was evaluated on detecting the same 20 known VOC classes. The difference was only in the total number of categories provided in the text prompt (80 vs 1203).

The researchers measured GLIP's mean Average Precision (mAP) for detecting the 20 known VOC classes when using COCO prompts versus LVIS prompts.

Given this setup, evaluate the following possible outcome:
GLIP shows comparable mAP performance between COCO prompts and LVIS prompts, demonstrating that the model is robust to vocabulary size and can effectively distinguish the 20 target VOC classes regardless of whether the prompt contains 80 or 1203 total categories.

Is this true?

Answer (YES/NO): NO